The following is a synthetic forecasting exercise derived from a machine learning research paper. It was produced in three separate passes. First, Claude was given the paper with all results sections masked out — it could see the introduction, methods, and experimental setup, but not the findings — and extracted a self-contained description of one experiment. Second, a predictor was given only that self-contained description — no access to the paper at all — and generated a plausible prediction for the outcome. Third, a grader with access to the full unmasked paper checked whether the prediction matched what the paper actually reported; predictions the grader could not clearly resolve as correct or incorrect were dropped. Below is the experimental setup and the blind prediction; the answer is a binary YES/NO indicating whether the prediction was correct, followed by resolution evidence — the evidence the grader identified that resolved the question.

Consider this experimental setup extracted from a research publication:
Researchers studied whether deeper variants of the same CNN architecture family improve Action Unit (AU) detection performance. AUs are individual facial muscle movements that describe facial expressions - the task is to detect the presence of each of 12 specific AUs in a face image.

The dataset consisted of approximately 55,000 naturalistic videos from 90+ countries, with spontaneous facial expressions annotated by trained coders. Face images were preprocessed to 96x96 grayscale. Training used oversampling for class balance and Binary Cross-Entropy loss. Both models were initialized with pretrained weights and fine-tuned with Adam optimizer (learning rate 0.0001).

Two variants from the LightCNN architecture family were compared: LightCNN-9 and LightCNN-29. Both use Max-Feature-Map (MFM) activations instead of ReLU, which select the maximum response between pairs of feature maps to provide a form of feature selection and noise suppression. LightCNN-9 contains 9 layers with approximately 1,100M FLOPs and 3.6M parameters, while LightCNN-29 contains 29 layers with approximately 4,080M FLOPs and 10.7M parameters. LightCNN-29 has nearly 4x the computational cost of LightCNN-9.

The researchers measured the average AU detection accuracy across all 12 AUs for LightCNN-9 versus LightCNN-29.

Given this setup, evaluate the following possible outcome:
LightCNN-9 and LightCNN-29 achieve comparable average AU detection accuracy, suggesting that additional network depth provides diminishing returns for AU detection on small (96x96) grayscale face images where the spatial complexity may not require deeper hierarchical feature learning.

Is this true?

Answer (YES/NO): NO